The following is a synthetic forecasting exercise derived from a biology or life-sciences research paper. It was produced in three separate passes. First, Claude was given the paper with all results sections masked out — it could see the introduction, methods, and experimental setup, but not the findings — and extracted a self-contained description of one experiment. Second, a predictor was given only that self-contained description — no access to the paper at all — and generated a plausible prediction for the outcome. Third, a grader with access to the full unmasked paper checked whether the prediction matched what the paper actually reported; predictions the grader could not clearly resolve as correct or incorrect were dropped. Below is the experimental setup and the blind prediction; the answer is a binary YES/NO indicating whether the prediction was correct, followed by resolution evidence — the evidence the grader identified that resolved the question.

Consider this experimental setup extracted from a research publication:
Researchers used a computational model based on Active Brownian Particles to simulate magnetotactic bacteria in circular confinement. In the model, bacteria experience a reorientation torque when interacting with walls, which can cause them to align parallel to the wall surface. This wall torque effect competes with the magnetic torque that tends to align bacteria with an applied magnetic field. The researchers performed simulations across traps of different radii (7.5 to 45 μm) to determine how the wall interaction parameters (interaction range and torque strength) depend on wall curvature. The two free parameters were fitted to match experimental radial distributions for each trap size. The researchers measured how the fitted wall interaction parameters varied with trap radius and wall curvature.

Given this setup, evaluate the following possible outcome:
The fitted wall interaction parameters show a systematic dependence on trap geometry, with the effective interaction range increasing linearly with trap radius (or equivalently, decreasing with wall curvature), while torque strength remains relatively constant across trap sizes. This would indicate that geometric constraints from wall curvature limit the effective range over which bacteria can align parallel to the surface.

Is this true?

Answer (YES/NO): NO